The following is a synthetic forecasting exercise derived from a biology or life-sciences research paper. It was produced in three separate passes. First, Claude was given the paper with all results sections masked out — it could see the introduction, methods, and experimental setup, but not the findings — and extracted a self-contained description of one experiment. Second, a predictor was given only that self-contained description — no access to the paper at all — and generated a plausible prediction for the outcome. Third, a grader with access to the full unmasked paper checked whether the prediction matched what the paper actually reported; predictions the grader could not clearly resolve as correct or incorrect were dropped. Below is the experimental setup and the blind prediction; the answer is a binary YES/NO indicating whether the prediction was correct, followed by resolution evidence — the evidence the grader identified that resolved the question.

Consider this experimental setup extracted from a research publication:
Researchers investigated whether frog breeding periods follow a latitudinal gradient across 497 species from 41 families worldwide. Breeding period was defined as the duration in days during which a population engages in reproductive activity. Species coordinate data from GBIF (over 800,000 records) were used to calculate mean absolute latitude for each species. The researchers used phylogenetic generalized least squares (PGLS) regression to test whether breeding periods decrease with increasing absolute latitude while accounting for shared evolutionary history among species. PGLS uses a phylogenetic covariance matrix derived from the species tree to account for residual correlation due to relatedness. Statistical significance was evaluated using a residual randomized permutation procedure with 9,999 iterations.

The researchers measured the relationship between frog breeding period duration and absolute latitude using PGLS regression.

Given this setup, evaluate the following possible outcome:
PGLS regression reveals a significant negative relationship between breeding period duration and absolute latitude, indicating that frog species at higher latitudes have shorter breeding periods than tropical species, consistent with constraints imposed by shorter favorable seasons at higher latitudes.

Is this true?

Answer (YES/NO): YES